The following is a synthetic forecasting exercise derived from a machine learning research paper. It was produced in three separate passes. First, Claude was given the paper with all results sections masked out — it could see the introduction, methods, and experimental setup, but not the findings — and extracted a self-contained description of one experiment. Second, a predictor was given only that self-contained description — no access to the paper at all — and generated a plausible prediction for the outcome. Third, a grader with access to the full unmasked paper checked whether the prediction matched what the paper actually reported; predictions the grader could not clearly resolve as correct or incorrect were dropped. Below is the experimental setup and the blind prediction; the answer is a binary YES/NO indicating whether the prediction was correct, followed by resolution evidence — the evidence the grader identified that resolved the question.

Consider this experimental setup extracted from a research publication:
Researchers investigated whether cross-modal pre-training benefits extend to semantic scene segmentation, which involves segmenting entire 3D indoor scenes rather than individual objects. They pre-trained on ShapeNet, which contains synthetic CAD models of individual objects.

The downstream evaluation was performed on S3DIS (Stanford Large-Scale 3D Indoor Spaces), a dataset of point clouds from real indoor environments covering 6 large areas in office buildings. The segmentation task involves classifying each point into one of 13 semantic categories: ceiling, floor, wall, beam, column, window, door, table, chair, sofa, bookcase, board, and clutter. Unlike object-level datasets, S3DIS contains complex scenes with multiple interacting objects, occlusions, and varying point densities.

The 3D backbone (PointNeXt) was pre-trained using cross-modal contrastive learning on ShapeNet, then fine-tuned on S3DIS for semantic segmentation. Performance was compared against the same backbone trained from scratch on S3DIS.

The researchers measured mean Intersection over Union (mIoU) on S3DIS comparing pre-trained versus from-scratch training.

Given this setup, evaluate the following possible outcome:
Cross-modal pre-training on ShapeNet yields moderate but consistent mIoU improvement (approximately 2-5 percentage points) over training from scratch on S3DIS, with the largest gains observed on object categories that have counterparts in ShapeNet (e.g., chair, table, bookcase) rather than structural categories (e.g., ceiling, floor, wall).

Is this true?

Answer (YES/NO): NO